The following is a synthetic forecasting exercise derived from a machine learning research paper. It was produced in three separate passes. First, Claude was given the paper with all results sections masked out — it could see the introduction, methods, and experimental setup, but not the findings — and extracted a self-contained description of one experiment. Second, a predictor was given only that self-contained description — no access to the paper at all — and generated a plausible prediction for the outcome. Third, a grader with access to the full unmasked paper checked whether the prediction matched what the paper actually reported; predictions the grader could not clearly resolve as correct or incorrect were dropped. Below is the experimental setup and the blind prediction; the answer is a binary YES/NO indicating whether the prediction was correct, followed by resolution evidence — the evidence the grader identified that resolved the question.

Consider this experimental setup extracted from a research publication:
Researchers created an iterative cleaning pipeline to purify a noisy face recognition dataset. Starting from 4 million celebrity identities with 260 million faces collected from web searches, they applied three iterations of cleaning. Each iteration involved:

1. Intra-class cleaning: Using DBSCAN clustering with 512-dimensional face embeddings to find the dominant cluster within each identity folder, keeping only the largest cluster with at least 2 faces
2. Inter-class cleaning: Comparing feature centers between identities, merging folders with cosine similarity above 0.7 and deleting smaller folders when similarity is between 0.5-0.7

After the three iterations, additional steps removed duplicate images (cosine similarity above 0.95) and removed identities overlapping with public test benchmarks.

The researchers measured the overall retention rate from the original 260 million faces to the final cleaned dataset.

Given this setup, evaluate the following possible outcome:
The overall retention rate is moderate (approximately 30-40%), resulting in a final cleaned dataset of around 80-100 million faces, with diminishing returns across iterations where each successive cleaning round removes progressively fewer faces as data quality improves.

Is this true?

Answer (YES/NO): NO